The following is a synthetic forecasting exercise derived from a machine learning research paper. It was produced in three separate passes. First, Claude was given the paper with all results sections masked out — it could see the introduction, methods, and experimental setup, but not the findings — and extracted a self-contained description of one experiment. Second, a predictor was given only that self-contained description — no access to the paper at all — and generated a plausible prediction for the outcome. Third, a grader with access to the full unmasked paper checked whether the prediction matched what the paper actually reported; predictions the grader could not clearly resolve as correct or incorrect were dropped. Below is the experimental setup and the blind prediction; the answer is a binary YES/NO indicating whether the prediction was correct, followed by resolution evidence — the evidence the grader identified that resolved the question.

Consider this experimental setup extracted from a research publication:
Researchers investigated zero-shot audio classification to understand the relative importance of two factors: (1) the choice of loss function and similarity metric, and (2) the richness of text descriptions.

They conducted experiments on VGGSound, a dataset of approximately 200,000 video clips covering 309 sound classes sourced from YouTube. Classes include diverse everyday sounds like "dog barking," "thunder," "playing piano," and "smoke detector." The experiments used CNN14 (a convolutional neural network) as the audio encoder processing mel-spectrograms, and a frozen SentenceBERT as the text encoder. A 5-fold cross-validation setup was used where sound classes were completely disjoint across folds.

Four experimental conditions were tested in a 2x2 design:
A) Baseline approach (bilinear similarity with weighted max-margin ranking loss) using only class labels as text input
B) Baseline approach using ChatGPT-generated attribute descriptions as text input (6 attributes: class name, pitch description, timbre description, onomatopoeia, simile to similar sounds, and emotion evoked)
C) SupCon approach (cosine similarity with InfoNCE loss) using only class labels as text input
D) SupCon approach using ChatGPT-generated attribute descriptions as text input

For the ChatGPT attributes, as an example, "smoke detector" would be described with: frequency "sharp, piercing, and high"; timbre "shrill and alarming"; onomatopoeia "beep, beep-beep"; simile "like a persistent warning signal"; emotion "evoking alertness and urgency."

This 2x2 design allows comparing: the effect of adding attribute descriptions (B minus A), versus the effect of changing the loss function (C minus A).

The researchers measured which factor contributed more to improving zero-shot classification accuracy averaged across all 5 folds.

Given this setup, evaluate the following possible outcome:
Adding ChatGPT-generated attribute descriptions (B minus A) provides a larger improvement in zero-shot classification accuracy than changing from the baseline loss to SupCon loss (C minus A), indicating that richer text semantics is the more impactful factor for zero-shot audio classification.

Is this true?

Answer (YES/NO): YES